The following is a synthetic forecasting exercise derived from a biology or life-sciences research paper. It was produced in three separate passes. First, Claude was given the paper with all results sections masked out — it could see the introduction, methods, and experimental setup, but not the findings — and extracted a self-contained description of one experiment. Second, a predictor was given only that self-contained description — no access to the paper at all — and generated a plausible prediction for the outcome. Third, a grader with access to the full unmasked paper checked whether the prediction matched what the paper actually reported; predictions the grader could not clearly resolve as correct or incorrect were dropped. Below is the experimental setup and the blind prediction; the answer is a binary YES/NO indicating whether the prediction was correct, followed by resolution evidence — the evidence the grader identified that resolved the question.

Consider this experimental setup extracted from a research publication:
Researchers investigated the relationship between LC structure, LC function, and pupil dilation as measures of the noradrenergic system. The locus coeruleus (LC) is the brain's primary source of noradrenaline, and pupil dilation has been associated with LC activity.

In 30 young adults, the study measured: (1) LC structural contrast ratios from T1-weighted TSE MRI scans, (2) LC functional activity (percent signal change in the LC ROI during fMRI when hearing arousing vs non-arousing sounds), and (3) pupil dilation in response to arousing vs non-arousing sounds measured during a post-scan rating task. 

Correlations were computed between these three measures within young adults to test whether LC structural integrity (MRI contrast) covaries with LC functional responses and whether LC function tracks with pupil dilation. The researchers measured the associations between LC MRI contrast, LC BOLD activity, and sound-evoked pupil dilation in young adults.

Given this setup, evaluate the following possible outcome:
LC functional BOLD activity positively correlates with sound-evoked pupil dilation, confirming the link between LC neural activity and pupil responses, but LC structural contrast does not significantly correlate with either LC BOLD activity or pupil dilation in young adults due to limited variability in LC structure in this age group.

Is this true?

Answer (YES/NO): YES